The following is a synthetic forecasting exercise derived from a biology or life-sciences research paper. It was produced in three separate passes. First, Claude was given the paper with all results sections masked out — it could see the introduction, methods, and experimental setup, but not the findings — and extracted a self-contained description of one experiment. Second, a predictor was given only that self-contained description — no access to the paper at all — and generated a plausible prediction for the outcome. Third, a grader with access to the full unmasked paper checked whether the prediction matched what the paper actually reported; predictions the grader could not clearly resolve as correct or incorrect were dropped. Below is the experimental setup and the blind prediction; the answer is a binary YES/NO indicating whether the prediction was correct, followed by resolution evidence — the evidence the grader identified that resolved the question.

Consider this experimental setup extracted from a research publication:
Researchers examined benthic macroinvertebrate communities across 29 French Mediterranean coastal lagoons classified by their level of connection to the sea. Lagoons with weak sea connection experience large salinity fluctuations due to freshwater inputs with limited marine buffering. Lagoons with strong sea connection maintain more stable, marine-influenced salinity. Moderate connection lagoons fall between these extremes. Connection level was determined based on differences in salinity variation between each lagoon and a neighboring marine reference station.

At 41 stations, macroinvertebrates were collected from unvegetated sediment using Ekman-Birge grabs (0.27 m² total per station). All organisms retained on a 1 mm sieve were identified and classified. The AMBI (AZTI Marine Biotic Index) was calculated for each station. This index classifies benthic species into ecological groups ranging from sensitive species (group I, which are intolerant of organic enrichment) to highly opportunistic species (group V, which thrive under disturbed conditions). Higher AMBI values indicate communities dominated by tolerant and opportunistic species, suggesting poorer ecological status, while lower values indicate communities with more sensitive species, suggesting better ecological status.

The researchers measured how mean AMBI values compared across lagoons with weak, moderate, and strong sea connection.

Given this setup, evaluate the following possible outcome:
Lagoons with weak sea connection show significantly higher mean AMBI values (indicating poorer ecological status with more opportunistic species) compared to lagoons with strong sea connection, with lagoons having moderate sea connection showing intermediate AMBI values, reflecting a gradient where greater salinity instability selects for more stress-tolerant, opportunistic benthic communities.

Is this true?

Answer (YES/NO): NO